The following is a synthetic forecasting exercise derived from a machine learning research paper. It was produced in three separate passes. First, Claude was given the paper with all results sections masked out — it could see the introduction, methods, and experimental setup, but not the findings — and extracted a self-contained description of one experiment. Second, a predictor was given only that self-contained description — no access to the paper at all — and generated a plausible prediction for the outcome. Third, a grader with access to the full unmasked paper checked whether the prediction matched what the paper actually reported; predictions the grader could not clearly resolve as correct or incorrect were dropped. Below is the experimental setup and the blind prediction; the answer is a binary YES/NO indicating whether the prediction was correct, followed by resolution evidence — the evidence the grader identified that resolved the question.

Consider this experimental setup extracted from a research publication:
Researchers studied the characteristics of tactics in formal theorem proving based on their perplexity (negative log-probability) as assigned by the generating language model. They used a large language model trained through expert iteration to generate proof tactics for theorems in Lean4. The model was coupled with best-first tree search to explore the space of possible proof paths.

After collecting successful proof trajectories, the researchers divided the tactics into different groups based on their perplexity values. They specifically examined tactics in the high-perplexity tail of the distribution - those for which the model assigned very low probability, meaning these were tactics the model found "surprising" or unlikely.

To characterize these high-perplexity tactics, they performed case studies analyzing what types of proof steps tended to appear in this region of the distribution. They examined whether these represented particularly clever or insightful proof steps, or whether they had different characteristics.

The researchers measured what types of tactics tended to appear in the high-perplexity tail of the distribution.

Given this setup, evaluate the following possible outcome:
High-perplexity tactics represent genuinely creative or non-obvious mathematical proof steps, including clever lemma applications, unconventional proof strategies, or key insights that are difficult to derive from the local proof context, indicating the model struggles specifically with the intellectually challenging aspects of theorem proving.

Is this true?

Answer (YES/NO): NO